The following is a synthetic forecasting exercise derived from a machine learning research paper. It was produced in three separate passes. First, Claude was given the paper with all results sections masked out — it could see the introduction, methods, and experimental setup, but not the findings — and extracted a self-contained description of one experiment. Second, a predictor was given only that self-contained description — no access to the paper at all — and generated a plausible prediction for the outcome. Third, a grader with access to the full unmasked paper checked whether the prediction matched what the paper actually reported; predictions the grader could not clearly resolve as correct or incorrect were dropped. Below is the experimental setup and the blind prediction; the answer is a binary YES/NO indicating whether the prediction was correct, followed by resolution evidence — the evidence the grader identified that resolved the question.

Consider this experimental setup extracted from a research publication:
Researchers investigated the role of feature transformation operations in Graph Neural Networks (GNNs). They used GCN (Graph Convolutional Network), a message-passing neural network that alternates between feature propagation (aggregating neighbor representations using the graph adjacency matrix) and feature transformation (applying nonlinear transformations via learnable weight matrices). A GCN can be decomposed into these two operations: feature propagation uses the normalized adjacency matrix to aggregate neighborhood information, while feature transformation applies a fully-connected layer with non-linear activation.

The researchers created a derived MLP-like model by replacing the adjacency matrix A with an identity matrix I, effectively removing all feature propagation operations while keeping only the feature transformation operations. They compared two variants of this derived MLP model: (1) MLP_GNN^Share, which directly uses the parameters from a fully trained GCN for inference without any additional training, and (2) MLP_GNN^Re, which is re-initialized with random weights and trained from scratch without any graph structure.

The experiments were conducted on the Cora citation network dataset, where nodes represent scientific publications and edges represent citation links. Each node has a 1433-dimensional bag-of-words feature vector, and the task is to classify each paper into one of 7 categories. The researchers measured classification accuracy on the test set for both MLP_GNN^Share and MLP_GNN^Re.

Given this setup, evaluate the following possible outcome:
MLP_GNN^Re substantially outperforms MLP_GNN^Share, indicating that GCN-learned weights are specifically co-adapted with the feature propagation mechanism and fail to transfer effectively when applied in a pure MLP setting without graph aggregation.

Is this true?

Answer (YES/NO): NO